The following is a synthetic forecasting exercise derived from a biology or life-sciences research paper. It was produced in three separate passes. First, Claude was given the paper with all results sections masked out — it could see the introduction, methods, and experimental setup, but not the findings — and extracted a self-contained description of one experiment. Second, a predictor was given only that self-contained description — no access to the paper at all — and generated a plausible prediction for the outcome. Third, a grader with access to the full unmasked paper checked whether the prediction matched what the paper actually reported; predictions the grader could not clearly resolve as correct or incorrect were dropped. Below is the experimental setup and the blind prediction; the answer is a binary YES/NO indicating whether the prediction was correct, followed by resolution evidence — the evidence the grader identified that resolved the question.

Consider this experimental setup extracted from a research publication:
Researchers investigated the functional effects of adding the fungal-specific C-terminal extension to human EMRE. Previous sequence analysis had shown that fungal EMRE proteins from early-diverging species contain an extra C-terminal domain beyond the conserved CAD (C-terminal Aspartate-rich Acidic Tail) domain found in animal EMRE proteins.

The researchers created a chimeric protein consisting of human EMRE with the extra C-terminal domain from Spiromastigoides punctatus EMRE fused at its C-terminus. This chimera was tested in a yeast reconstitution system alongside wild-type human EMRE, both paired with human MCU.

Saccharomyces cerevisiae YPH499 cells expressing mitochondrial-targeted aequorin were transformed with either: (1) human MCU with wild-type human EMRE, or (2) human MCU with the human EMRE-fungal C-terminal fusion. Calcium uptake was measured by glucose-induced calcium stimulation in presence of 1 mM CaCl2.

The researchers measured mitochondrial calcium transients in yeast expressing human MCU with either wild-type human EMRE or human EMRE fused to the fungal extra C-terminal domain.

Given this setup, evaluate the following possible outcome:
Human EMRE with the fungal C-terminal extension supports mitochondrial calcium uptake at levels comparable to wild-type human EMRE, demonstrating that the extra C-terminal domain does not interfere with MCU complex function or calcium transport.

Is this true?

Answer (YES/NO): YES